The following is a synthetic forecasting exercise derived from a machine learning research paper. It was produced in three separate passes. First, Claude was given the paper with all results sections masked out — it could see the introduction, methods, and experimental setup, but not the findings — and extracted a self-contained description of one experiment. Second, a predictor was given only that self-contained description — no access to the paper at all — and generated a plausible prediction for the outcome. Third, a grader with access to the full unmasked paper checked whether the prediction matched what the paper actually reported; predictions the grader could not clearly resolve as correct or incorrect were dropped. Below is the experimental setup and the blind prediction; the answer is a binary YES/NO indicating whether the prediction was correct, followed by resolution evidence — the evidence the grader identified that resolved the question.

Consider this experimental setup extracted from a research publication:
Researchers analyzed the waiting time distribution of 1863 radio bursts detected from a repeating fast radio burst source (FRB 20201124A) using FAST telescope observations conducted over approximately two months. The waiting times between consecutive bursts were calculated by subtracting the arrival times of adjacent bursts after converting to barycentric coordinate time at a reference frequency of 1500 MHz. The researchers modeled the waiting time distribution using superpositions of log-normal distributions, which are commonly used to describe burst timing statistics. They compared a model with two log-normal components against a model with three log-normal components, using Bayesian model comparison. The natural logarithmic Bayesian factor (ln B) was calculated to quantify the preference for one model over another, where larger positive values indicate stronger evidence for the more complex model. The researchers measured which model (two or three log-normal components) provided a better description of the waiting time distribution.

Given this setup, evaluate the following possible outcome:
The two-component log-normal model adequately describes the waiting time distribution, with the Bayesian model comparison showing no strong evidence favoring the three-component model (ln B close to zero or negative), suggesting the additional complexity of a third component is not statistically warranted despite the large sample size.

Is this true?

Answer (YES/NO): NO